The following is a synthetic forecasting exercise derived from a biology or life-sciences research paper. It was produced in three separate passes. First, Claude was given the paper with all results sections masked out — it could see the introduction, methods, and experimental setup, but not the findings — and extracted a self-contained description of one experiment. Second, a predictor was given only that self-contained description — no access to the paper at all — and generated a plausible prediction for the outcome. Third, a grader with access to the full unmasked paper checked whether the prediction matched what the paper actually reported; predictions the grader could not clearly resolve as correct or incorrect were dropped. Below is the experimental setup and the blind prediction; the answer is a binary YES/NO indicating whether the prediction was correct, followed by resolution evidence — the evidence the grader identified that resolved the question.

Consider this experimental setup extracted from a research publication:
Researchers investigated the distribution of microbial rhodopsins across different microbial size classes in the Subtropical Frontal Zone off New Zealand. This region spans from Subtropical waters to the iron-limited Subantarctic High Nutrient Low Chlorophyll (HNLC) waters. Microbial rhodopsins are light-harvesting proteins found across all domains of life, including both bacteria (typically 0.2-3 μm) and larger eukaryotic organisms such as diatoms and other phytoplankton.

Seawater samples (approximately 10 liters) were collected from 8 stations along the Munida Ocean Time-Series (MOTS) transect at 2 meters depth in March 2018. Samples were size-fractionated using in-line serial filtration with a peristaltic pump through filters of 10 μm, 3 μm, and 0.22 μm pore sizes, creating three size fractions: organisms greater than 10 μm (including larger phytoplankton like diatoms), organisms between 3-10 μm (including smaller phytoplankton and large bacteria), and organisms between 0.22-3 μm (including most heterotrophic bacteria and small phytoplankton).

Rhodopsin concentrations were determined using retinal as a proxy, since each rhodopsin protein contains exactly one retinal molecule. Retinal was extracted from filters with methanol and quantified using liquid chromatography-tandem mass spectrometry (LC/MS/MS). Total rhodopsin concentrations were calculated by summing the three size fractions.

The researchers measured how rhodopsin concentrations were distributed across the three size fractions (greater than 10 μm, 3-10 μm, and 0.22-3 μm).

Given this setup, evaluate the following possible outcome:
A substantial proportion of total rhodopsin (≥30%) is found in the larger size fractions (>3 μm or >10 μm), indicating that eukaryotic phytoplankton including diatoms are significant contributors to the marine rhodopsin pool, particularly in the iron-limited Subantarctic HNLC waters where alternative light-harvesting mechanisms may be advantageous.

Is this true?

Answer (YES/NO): YES